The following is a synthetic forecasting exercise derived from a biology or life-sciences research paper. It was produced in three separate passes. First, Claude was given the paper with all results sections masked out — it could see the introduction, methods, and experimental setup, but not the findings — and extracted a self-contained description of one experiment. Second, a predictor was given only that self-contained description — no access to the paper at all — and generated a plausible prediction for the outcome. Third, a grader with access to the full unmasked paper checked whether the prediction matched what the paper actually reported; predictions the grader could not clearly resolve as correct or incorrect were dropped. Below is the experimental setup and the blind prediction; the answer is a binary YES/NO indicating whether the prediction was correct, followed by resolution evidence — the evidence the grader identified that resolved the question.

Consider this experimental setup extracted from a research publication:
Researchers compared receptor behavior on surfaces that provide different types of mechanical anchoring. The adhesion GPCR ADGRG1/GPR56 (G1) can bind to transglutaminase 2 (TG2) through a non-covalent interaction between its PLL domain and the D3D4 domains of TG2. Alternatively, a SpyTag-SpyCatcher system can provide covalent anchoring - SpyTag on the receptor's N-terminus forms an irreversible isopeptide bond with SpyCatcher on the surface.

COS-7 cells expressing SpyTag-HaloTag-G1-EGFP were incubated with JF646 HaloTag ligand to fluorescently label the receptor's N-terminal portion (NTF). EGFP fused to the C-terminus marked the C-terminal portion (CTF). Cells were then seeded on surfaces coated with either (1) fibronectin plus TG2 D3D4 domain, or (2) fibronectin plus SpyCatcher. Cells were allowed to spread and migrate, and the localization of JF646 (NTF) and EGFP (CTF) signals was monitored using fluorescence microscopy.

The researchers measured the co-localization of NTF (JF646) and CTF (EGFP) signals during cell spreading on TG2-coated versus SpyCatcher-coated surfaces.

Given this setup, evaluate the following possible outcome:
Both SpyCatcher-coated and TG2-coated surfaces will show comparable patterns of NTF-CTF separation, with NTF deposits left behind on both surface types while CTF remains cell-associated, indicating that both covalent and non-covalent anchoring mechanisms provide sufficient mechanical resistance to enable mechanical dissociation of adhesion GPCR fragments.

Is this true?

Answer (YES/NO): NO